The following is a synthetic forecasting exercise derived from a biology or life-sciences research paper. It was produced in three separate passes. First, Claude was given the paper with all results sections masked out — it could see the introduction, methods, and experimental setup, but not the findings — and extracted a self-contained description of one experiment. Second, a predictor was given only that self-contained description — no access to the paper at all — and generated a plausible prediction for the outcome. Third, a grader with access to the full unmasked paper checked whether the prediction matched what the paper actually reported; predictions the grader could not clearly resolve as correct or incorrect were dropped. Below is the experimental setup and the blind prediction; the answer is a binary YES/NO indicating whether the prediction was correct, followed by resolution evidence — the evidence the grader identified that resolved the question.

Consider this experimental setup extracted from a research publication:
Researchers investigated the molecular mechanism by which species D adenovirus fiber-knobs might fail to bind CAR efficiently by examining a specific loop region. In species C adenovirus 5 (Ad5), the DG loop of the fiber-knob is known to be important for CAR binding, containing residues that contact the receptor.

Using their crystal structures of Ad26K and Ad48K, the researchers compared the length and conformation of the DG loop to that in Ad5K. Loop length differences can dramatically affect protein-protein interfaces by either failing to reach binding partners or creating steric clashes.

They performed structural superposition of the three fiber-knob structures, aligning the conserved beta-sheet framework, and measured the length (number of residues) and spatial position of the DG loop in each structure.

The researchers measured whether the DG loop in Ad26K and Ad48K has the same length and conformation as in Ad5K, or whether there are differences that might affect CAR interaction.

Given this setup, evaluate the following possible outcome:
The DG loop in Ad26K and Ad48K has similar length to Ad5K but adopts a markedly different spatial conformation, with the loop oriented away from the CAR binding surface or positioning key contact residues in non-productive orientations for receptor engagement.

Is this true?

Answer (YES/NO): NO